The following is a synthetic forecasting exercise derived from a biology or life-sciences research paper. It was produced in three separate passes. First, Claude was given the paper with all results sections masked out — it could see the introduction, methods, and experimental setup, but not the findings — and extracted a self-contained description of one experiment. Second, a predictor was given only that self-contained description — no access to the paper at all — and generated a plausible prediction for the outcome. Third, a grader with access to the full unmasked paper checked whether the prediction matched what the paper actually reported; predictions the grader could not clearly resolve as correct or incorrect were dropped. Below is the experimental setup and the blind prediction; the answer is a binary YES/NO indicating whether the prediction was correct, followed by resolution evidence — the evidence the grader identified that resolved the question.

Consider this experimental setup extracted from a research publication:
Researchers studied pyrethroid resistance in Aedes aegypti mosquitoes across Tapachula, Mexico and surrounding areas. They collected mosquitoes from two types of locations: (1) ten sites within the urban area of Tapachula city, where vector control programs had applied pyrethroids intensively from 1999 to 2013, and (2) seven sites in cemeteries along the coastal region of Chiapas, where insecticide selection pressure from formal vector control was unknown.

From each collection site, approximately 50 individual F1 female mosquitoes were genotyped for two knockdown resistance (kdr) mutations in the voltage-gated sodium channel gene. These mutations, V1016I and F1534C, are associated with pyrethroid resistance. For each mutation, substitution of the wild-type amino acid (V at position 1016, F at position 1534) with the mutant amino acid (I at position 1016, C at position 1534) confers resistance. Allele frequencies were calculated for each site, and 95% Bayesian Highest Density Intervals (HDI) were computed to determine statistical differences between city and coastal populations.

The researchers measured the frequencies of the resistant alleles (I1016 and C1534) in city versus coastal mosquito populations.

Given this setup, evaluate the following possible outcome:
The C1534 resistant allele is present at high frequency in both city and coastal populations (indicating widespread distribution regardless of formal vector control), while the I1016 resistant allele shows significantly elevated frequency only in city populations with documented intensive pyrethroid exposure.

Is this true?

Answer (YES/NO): NO